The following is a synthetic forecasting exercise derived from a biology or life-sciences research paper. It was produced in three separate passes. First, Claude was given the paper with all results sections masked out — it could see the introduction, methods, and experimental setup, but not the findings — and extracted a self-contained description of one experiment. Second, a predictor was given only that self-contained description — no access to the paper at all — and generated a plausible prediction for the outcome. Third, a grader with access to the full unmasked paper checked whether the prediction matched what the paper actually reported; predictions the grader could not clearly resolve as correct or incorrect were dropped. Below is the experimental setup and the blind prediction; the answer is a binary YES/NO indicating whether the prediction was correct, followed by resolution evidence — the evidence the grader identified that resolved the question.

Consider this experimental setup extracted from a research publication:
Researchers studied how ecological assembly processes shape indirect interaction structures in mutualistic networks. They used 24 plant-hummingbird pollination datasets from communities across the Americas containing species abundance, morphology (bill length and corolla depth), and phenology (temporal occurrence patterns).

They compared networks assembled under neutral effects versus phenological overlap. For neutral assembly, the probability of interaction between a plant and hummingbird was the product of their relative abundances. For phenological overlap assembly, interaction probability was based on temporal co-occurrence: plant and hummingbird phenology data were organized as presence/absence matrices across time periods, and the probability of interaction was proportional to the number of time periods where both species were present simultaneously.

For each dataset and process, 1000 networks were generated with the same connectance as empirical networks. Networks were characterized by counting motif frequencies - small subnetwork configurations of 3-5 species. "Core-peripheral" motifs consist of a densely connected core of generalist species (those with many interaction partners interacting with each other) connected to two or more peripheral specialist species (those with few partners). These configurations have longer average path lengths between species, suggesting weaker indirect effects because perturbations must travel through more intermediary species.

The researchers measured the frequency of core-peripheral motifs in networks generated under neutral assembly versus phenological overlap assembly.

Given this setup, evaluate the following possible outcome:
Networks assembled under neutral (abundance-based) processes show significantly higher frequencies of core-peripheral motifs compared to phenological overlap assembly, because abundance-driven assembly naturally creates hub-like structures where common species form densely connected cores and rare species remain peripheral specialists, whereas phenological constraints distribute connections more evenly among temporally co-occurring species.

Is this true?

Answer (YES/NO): NO